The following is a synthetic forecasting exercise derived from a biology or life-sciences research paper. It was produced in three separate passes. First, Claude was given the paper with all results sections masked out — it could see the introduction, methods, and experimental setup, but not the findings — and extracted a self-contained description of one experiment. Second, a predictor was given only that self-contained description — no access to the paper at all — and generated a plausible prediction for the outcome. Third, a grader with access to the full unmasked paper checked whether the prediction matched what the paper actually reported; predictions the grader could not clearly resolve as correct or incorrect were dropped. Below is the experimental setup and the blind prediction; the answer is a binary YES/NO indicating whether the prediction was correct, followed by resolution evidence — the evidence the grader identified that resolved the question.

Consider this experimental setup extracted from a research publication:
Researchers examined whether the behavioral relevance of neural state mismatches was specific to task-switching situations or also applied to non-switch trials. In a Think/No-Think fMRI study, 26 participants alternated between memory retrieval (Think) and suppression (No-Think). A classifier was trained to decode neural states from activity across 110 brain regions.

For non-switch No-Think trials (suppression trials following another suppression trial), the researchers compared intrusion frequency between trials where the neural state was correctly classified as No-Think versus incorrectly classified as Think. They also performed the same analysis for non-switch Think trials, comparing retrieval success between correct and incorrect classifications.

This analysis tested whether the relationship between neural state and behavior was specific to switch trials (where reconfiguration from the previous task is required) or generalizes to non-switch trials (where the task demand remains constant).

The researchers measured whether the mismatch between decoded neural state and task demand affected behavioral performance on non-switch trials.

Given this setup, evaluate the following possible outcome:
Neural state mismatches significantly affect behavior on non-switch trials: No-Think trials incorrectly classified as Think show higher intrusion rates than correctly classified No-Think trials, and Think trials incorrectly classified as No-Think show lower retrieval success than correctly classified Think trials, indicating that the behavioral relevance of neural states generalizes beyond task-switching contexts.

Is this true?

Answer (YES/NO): YES